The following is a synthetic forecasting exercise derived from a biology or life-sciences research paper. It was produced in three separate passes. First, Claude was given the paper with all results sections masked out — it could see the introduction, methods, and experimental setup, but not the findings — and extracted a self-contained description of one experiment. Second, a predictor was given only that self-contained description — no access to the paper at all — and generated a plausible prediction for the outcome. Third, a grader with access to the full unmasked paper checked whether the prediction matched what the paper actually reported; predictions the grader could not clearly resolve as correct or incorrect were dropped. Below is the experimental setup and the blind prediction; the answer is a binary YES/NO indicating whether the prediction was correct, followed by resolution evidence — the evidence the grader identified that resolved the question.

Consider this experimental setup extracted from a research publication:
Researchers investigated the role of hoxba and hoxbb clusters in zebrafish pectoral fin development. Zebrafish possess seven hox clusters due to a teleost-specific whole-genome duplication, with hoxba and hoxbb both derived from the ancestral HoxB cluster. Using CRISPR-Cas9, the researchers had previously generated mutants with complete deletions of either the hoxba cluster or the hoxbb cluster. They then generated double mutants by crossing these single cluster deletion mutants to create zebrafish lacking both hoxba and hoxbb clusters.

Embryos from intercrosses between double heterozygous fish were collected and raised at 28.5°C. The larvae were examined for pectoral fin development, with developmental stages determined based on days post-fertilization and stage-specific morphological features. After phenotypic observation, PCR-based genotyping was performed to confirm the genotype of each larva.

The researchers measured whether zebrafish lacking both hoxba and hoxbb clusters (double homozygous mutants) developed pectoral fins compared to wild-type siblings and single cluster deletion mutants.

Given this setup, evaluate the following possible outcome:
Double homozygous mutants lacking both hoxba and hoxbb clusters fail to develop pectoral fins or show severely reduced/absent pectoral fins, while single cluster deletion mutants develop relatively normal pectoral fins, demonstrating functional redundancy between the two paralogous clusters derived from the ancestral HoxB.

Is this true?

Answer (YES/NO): NO